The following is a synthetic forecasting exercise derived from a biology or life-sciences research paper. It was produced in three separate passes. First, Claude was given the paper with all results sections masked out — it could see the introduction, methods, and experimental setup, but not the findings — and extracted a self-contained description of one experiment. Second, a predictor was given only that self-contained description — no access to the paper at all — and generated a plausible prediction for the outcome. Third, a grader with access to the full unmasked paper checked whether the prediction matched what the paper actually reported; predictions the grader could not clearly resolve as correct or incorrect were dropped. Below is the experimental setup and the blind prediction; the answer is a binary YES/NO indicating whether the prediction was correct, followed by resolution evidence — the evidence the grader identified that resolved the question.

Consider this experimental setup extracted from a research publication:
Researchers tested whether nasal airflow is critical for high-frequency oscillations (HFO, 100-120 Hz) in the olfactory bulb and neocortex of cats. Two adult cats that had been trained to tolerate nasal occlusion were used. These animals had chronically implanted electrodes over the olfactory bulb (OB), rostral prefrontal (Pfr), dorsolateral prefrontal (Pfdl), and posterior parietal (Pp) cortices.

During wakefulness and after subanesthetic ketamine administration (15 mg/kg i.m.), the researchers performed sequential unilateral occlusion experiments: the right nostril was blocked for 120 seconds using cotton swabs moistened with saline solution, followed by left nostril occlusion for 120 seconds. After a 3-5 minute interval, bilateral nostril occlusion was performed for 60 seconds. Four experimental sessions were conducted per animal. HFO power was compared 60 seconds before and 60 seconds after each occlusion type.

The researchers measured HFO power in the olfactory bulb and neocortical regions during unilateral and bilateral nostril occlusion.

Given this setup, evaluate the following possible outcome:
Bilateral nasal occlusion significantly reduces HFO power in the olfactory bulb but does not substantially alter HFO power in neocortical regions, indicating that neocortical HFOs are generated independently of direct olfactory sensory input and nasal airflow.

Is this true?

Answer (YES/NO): NO